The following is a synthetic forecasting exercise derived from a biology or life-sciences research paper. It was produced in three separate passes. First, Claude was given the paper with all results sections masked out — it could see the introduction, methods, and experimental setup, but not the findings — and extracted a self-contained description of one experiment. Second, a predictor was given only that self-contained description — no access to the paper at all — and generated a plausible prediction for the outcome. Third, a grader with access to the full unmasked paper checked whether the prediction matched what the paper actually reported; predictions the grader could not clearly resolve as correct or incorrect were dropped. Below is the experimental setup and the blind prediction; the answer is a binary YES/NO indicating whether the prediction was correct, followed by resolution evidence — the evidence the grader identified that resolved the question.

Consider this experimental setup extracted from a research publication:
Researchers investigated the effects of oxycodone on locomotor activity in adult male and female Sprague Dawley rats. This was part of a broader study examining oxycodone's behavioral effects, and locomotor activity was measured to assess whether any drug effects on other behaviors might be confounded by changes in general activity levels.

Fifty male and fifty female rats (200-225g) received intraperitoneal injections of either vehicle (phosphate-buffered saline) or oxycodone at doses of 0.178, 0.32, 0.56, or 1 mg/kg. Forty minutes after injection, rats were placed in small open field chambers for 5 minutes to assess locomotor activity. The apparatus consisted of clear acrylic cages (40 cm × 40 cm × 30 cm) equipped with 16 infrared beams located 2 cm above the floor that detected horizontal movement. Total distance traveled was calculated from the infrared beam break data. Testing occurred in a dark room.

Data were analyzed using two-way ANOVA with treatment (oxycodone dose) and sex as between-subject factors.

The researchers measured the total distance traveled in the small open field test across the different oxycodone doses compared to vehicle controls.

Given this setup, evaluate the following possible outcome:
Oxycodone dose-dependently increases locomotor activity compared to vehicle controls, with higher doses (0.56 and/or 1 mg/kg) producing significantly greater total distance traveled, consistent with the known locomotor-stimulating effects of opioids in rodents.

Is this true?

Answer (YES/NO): NO